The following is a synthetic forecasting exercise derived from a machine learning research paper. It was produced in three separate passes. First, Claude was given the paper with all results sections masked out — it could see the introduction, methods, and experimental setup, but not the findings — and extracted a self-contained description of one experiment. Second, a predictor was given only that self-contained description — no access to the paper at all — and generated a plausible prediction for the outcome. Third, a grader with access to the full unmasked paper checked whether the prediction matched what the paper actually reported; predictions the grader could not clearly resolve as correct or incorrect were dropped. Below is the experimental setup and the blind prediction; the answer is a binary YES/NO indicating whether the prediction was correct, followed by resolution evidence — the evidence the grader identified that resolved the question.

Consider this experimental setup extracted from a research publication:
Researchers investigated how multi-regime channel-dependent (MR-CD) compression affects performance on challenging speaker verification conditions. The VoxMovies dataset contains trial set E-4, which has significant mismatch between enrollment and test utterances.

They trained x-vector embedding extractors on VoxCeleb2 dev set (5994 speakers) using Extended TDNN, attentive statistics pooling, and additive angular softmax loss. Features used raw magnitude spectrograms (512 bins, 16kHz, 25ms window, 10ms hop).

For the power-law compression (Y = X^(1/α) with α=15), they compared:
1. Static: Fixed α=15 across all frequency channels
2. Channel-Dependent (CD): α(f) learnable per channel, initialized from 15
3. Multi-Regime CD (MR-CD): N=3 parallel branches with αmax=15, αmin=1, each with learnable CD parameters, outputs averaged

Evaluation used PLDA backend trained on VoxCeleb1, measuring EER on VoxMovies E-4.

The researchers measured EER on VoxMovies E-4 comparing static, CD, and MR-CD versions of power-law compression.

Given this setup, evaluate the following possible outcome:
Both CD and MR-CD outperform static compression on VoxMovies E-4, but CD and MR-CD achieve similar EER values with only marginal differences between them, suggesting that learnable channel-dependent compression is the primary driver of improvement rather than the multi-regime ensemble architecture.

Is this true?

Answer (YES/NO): NO